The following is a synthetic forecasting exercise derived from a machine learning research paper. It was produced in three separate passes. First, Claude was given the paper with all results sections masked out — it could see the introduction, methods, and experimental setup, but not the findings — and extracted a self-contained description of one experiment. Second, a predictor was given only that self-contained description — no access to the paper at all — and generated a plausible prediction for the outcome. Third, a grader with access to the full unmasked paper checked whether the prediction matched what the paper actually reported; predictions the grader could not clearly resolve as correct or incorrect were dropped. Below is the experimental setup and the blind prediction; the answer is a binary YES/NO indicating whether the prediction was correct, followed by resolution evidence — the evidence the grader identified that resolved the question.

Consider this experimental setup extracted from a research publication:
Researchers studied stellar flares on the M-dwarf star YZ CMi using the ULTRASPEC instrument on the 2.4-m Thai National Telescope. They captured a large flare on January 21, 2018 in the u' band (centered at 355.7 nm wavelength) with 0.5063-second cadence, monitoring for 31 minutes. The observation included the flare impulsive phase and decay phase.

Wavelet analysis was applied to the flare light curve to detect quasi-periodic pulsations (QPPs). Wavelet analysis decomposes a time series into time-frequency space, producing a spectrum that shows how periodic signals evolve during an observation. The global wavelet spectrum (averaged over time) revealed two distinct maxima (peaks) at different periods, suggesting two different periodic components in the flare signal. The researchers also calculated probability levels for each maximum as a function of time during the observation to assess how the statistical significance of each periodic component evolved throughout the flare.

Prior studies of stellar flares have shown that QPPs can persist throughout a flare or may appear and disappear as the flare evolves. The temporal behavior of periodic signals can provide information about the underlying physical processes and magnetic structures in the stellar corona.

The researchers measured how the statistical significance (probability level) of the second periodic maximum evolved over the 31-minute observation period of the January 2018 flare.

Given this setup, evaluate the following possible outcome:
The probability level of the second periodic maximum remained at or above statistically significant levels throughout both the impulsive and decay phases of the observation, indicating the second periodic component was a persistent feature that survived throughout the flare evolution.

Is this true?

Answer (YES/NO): NO